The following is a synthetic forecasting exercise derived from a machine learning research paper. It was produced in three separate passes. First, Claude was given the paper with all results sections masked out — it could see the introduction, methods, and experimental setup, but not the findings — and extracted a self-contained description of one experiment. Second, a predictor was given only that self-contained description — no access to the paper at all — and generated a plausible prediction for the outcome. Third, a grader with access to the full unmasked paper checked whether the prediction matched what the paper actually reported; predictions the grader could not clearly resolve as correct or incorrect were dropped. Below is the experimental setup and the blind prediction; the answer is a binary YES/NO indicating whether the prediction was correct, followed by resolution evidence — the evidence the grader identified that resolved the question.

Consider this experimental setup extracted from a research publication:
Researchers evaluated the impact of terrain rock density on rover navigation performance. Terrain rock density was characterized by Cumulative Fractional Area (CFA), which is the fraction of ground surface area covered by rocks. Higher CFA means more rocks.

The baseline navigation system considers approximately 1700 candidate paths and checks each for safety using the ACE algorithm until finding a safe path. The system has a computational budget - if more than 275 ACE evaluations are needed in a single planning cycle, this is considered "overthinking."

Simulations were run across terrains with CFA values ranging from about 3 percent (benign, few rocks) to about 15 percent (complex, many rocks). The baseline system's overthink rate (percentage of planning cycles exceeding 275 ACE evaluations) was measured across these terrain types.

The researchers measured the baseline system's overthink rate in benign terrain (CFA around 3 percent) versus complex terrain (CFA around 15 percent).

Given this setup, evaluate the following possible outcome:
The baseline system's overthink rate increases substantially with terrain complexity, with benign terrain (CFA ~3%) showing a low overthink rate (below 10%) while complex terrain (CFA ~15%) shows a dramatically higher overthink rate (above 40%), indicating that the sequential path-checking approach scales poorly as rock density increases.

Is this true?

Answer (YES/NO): NO